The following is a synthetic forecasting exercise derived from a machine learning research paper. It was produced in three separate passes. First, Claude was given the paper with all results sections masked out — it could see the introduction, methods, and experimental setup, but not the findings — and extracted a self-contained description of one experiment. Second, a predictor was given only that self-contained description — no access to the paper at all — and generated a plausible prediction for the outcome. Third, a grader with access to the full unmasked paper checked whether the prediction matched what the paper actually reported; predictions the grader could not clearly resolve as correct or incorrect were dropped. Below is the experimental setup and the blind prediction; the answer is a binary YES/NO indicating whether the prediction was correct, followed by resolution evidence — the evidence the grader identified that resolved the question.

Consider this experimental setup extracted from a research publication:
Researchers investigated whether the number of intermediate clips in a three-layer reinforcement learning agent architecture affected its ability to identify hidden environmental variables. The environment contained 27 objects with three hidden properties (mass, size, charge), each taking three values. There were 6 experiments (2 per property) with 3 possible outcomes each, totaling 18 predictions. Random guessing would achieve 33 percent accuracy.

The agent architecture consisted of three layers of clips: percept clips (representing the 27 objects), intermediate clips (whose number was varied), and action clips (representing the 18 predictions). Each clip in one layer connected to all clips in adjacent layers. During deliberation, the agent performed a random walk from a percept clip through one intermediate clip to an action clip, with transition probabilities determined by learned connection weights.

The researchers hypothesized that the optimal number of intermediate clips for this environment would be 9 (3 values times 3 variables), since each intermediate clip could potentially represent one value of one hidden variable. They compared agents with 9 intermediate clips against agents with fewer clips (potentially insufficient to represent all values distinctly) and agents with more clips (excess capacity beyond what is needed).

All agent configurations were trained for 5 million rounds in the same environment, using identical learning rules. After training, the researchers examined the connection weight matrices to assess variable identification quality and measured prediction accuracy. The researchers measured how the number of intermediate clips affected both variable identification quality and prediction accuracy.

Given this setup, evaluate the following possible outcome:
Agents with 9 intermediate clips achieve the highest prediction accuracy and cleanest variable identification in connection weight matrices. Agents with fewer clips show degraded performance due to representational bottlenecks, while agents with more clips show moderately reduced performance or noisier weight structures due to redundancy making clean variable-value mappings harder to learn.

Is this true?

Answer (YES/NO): NO